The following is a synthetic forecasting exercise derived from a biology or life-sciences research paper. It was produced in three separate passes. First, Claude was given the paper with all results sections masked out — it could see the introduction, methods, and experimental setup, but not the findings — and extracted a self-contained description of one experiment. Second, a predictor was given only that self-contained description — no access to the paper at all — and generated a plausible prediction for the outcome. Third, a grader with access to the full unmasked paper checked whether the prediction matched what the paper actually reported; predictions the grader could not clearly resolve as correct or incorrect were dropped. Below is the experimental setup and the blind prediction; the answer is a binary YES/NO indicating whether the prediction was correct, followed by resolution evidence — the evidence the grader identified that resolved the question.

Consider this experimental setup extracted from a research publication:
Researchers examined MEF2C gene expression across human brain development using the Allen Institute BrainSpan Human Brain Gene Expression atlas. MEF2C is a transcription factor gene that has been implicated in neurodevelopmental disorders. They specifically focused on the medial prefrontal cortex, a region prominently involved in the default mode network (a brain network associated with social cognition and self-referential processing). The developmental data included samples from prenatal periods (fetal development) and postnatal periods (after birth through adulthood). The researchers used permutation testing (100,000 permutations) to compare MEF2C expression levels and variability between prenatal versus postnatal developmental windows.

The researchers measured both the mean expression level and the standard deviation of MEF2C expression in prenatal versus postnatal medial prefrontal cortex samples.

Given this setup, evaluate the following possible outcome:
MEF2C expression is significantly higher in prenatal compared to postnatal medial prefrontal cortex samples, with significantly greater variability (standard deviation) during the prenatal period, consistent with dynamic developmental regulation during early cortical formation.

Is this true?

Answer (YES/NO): YES